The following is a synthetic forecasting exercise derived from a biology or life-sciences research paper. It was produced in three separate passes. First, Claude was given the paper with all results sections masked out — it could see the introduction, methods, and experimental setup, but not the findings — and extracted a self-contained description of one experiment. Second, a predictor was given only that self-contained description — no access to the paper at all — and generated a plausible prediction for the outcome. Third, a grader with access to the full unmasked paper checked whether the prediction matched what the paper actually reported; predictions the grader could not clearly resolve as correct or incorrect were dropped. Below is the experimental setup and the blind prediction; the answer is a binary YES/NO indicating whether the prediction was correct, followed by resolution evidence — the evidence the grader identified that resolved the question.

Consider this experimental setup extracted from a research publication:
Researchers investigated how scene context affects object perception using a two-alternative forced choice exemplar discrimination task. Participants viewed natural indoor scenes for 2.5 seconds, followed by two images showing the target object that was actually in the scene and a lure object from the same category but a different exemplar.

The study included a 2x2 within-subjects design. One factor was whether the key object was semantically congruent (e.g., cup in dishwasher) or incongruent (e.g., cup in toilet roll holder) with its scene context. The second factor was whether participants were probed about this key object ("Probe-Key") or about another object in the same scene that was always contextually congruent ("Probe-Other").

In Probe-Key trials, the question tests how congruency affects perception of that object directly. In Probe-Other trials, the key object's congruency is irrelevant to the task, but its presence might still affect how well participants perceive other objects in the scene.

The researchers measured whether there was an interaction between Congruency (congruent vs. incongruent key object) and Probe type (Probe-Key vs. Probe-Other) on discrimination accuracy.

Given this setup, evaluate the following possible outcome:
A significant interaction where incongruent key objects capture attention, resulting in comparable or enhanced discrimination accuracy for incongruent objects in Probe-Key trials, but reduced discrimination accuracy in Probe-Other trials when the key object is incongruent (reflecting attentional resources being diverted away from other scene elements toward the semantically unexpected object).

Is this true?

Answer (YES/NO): NO